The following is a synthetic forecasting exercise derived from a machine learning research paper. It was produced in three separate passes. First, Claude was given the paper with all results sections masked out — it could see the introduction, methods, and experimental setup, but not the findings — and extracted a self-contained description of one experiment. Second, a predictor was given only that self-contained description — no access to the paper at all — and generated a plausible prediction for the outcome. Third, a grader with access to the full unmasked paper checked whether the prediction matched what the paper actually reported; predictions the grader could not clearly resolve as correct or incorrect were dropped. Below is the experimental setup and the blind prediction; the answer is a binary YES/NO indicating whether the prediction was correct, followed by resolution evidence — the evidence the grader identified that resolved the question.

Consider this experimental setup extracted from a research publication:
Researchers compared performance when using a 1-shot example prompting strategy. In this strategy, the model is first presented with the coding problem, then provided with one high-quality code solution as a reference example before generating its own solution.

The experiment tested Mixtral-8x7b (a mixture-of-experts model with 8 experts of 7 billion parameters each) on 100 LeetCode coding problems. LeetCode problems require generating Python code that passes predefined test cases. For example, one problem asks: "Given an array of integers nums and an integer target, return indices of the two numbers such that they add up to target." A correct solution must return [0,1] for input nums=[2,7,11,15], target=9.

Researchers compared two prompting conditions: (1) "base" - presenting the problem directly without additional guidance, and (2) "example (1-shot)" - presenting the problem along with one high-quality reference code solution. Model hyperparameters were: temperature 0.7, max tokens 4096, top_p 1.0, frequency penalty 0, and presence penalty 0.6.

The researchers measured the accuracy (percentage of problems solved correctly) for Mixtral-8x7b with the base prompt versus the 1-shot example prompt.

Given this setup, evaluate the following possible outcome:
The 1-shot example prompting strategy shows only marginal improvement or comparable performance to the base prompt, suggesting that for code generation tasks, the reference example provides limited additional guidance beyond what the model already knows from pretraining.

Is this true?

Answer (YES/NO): NO